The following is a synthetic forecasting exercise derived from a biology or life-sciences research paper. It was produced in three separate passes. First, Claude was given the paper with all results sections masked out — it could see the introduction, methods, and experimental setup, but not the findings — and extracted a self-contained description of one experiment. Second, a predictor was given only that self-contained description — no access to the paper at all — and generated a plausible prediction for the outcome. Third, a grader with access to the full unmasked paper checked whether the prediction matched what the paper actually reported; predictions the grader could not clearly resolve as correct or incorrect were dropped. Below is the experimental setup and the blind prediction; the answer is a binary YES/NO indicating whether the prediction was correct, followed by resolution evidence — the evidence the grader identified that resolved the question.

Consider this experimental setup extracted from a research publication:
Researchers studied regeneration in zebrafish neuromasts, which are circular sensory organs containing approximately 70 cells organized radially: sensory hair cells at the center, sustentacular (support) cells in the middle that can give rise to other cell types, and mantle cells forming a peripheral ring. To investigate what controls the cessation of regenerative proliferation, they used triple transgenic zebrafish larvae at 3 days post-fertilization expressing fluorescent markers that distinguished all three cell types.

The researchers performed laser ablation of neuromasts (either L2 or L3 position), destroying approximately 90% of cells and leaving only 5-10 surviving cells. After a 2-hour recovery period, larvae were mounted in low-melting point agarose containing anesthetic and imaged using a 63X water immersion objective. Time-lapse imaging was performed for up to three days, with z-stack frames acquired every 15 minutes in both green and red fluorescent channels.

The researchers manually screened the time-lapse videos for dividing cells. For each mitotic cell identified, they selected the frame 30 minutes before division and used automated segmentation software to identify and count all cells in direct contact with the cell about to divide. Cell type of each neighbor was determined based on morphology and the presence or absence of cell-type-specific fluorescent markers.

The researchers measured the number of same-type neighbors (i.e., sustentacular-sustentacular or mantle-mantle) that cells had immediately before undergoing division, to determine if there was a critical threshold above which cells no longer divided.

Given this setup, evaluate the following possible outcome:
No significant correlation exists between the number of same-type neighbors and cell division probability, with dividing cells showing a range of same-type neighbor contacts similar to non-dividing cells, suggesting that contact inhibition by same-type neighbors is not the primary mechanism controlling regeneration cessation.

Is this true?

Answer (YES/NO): NO